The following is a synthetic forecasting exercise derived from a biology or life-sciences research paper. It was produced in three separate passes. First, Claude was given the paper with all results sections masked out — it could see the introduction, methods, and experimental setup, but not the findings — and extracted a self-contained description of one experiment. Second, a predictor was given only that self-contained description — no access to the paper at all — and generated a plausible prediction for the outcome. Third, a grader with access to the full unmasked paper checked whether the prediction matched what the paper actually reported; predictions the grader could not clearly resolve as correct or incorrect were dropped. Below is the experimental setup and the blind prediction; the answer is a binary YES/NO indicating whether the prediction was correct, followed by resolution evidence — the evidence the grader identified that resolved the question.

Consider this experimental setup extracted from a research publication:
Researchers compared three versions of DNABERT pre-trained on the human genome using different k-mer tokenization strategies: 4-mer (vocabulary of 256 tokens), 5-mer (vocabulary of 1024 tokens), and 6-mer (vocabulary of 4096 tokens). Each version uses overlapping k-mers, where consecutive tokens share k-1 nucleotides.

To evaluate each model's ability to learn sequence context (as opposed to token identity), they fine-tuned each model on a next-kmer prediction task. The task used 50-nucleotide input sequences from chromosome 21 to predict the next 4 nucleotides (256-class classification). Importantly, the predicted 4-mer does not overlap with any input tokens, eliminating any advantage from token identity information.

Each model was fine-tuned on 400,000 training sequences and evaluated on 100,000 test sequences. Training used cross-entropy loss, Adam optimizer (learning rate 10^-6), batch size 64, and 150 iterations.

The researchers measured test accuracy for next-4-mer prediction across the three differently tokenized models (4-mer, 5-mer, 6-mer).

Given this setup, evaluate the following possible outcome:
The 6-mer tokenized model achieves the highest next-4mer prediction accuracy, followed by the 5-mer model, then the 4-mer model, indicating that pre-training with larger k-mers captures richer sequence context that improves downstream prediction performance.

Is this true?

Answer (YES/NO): NO